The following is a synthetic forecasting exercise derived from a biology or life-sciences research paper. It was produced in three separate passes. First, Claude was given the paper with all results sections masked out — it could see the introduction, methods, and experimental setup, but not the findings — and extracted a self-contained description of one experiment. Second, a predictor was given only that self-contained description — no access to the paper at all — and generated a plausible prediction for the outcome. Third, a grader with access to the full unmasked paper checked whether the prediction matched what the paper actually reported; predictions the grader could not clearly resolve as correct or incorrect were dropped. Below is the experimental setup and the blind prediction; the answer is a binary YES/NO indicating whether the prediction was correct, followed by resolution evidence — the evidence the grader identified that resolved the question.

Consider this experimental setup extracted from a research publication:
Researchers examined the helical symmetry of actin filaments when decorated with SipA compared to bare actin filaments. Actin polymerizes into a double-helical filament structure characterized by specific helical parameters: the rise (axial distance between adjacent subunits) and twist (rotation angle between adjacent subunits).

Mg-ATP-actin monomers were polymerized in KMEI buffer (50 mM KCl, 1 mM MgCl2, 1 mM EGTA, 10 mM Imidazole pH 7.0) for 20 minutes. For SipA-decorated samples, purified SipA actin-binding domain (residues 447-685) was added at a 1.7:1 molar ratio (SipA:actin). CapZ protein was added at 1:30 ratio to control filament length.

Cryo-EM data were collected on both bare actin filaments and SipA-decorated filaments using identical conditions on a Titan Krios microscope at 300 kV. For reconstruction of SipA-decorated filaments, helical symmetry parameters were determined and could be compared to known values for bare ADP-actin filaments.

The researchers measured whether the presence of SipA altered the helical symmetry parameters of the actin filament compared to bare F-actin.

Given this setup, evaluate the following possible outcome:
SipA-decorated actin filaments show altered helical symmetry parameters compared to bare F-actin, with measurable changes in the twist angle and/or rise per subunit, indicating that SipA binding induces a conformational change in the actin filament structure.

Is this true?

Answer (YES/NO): NO